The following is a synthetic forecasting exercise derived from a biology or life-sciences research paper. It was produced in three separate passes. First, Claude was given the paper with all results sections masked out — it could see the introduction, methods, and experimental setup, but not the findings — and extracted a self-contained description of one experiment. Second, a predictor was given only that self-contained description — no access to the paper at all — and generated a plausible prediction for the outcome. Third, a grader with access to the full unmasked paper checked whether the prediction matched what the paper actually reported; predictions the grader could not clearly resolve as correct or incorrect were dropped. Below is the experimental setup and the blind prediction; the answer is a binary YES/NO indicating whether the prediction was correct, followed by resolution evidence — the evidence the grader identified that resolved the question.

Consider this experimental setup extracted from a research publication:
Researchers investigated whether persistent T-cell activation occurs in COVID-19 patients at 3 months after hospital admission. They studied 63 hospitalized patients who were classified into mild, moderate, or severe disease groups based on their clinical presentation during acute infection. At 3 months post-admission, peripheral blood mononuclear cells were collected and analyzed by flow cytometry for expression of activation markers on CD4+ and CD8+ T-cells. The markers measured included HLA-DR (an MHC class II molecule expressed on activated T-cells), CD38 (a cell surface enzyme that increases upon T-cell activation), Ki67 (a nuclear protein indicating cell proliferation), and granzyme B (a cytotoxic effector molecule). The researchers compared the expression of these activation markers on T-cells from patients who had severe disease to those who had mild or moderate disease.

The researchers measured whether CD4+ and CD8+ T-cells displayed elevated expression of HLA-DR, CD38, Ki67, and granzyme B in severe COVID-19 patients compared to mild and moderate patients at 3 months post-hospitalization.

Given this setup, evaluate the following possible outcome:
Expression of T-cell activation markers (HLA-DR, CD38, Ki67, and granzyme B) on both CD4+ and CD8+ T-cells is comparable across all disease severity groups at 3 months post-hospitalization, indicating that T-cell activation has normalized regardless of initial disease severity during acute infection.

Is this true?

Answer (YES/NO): NO